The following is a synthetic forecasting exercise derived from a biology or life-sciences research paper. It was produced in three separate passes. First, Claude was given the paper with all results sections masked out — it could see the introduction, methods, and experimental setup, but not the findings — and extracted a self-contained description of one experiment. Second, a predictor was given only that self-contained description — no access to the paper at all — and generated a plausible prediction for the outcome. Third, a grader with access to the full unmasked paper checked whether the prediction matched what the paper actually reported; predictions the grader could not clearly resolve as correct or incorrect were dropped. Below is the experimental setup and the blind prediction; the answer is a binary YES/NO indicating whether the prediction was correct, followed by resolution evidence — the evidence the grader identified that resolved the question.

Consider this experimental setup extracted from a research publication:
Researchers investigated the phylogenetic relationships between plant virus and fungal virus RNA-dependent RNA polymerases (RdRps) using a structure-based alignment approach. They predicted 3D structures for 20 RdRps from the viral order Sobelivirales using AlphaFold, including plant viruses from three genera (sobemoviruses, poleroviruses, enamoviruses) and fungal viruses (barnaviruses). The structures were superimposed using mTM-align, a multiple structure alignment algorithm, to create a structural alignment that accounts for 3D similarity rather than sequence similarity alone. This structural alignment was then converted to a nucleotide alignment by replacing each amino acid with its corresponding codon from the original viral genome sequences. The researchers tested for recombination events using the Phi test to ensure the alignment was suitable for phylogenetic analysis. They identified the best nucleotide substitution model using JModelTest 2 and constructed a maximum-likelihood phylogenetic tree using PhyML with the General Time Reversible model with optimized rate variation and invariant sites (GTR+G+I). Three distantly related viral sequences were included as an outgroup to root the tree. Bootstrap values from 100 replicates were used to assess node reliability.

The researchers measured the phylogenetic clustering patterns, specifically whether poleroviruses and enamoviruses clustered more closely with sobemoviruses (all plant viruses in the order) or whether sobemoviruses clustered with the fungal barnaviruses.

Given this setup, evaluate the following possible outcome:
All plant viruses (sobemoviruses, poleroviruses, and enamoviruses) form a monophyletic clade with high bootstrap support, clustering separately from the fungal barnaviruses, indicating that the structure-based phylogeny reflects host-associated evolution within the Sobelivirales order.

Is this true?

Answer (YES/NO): NO